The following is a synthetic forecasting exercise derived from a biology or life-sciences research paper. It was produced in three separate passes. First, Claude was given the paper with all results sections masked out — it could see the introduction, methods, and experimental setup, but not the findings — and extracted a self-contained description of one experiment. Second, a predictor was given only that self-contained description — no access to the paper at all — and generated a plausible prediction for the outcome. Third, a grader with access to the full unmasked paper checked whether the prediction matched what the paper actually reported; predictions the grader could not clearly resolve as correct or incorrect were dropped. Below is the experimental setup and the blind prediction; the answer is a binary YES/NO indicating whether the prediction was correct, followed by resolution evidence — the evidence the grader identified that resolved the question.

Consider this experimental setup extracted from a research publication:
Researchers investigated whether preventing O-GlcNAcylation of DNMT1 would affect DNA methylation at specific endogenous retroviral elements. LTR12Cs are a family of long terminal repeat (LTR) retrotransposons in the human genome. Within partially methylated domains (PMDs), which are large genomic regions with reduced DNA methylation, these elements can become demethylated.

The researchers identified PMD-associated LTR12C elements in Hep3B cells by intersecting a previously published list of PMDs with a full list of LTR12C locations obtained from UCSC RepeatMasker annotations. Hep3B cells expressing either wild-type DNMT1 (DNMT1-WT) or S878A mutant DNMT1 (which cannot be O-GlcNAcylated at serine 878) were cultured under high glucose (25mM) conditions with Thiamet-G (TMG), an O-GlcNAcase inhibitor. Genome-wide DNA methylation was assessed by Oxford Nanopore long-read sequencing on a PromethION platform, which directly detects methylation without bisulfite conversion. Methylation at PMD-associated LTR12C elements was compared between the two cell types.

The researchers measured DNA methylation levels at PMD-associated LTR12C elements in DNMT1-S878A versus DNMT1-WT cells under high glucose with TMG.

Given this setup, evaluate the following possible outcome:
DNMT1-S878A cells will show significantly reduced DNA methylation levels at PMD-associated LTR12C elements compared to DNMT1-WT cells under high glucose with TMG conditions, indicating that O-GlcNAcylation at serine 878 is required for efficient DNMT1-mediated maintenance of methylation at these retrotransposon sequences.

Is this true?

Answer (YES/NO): NO